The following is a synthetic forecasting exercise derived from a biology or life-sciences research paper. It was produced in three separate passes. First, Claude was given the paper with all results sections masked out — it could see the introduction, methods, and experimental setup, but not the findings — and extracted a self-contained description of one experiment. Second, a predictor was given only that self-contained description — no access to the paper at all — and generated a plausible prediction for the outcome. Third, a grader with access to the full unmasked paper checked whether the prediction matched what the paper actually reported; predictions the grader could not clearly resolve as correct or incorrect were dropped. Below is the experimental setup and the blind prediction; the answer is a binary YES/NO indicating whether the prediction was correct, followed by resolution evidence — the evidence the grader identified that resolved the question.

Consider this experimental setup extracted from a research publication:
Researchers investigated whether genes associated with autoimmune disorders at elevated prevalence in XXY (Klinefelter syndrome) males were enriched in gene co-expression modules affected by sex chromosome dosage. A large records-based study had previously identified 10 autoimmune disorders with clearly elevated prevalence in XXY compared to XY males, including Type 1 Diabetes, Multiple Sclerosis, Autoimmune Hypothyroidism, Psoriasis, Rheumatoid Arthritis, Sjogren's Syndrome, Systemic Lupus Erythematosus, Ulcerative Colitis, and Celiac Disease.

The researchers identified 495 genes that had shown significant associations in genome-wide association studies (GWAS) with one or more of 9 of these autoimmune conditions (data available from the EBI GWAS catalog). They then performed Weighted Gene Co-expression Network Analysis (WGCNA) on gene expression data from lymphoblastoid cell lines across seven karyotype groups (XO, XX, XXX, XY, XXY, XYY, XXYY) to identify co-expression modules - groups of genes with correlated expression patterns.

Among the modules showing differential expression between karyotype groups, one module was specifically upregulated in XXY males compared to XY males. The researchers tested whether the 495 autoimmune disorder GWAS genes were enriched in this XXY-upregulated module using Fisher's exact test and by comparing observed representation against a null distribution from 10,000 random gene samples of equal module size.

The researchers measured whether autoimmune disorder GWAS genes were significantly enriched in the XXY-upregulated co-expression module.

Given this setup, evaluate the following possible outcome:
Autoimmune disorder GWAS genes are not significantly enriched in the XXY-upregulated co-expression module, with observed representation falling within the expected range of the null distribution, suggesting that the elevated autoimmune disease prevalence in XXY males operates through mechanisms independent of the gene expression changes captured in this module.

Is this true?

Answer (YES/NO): NO